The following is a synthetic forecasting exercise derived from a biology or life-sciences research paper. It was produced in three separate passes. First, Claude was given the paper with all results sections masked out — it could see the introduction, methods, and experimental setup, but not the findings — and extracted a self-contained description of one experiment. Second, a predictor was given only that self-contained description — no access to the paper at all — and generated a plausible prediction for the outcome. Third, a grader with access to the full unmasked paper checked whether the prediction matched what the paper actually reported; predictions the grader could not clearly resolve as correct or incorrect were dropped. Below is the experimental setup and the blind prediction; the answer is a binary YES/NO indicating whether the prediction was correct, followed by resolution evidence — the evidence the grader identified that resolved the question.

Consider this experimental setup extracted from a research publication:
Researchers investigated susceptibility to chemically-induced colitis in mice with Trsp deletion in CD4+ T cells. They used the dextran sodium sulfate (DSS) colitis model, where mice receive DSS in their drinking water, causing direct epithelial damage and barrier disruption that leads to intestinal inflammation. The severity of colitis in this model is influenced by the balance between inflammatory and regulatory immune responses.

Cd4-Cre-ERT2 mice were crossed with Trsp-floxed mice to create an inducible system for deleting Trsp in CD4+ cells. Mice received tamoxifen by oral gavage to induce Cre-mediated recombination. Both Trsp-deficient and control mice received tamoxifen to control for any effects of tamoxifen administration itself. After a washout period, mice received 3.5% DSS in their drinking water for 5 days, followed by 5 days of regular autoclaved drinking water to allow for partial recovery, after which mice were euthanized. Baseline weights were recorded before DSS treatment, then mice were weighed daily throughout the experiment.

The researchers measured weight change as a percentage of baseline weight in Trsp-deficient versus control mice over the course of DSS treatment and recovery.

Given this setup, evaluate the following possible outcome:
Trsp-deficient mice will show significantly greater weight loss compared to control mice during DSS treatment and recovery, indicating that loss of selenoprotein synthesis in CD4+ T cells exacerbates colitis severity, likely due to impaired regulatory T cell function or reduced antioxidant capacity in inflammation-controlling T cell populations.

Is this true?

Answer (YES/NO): NO